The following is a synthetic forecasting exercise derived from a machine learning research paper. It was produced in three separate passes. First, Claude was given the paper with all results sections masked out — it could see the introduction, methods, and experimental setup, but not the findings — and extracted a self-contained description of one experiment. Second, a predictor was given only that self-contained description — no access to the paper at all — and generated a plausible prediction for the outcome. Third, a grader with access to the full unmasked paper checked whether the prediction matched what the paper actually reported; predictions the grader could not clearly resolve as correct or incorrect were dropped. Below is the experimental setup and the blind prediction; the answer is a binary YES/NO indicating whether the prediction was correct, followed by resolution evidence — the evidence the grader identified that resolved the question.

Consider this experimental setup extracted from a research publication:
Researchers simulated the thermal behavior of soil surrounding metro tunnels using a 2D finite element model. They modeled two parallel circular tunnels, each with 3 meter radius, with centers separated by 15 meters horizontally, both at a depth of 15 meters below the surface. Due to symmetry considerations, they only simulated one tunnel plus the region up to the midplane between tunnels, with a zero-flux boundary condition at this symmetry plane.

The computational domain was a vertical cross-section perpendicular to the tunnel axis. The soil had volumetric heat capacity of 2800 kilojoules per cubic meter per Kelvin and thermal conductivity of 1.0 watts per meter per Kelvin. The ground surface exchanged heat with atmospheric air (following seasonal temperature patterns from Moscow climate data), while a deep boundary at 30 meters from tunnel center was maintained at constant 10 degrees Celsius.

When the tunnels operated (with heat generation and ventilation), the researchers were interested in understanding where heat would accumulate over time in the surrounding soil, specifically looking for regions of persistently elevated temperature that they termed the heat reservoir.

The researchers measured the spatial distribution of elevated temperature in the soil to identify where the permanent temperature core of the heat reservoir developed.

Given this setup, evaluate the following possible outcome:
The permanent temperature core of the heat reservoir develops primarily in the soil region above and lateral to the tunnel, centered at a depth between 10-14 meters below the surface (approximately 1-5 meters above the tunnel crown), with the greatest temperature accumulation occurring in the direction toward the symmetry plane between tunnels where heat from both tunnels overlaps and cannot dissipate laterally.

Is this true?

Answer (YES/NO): NO